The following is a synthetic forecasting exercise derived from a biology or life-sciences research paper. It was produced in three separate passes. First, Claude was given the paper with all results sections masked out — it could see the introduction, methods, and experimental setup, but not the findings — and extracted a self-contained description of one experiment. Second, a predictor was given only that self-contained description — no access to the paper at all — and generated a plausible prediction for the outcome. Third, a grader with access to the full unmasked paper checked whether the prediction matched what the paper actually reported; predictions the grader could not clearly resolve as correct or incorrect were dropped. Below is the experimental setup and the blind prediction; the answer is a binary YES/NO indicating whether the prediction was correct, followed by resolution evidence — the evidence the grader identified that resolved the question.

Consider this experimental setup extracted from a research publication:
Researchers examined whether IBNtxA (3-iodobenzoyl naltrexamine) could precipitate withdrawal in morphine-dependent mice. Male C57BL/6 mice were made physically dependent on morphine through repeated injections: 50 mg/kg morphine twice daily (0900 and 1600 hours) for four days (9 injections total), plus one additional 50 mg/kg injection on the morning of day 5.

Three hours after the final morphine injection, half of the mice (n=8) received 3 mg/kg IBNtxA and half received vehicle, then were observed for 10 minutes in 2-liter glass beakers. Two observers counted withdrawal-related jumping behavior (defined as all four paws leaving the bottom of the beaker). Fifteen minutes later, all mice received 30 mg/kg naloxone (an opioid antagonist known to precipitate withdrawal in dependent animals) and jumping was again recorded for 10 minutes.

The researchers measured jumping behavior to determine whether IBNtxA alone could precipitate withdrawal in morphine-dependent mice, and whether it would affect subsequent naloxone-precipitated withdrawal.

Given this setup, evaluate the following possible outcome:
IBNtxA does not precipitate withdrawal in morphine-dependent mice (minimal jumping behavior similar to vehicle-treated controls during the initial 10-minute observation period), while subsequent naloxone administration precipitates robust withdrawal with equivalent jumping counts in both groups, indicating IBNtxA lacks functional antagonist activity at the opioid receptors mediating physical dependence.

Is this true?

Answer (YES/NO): YES